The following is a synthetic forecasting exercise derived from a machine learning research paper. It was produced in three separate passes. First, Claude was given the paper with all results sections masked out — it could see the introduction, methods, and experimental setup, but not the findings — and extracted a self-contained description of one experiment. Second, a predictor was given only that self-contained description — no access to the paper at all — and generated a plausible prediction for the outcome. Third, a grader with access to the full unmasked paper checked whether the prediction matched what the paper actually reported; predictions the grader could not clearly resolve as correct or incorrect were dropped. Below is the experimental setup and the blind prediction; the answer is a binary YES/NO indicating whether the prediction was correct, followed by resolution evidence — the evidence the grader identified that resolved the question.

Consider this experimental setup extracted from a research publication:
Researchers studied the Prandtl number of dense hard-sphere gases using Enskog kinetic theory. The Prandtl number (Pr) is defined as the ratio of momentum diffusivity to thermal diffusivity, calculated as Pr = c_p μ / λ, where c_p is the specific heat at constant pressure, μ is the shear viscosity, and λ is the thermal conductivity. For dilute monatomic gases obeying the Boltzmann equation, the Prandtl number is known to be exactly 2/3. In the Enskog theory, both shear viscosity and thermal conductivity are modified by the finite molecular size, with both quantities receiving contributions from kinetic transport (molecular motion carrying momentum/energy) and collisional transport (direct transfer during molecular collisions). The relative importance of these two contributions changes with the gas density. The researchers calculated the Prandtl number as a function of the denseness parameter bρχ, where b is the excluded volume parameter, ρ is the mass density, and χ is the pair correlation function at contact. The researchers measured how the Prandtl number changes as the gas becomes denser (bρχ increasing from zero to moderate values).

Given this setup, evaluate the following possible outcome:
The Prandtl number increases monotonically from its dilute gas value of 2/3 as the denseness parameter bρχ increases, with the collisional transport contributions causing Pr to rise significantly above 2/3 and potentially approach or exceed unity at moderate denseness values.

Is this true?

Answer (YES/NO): NO